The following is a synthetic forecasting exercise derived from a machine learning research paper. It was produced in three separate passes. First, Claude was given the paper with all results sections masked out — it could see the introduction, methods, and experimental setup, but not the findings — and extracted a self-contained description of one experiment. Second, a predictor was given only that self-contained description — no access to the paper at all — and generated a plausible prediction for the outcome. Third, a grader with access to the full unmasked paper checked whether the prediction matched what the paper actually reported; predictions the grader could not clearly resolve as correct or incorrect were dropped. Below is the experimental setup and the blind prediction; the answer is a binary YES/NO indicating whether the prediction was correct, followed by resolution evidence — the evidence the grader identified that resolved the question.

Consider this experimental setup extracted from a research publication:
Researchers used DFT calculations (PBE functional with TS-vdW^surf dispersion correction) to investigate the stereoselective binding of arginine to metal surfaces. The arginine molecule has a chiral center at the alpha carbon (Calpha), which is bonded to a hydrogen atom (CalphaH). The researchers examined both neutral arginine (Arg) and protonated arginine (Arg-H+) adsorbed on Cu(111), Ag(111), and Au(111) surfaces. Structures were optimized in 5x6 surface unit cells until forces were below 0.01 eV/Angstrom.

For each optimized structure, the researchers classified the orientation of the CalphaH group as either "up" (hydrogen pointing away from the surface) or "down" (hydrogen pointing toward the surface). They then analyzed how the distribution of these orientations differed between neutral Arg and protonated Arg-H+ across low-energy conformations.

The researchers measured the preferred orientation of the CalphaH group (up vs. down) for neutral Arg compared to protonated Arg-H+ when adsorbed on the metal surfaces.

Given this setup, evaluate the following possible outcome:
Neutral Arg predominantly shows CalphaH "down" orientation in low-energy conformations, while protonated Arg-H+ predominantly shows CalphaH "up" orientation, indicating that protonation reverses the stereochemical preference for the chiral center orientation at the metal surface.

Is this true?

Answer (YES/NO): NO